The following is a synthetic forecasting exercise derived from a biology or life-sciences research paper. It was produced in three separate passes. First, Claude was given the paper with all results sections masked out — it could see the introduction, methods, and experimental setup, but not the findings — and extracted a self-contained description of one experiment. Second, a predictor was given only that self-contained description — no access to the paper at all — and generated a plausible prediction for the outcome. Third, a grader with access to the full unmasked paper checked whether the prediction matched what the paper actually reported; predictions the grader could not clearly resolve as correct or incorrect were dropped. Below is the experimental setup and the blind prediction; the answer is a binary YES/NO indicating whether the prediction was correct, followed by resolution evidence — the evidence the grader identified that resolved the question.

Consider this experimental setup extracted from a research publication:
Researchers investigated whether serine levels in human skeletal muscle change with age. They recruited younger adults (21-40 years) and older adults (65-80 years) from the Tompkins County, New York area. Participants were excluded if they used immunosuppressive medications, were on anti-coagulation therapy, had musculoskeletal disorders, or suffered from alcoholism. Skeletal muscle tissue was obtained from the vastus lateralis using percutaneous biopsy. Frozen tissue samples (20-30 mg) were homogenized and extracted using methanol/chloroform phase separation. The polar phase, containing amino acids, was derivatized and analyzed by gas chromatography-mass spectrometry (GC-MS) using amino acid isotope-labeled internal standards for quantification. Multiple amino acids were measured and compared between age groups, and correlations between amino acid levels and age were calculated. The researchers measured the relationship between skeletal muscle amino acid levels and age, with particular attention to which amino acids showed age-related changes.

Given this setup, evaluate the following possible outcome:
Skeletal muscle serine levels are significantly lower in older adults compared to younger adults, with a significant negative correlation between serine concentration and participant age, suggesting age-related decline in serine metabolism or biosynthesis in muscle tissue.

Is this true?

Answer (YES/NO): YES